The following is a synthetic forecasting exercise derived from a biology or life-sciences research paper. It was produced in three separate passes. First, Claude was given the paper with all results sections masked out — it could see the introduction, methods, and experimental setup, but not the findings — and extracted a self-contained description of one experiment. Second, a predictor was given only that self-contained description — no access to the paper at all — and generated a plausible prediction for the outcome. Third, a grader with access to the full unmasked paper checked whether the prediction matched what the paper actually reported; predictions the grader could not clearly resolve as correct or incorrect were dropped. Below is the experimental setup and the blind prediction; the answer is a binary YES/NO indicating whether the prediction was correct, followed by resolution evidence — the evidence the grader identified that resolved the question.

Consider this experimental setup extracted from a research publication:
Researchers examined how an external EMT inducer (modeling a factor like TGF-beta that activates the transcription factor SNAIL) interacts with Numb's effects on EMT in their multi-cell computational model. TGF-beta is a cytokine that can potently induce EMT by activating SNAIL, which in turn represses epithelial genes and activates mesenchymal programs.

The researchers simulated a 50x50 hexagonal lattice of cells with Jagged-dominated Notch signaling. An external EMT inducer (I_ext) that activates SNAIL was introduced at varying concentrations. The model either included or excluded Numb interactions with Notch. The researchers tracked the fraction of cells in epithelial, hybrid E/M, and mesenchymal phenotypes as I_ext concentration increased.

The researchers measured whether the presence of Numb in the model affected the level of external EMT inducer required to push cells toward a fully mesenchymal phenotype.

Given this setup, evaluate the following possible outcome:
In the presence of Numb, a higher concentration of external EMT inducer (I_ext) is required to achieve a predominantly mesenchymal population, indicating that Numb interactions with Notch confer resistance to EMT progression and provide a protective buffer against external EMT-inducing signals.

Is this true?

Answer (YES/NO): YES